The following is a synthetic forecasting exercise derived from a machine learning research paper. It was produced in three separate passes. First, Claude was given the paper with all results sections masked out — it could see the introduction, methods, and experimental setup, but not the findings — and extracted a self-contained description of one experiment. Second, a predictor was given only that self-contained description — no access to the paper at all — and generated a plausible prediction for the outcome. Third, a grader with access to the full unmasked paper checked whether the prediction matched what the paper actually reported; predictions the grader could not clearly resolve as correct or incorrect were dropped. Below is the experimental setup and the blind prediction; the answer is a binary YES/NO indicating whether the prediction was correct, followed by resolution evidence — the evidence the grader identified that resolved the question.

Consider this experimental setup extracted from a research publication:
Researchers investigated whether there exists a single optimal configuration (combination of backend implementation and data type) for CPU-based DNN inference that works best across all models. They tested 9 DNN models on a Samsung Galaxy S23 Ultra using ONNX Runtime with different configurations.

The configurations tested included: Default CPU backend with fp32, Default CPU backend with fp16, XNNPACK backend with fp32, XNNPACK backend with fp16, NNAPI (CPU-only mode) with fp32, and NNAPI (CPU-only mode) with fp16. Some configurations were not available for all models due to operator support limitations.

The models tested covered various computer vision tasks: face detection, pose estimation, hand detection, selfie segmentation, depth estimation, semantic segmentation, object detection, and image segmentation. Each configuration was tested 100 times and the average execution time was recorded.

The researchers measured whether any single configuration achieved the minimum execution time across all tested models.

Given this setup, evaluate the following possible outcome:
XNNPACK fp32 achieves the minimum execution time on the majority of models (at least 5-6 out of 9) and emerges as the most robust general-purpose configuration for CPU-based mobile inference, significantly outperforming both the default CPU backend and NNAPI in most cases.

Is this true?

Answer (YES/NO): NO